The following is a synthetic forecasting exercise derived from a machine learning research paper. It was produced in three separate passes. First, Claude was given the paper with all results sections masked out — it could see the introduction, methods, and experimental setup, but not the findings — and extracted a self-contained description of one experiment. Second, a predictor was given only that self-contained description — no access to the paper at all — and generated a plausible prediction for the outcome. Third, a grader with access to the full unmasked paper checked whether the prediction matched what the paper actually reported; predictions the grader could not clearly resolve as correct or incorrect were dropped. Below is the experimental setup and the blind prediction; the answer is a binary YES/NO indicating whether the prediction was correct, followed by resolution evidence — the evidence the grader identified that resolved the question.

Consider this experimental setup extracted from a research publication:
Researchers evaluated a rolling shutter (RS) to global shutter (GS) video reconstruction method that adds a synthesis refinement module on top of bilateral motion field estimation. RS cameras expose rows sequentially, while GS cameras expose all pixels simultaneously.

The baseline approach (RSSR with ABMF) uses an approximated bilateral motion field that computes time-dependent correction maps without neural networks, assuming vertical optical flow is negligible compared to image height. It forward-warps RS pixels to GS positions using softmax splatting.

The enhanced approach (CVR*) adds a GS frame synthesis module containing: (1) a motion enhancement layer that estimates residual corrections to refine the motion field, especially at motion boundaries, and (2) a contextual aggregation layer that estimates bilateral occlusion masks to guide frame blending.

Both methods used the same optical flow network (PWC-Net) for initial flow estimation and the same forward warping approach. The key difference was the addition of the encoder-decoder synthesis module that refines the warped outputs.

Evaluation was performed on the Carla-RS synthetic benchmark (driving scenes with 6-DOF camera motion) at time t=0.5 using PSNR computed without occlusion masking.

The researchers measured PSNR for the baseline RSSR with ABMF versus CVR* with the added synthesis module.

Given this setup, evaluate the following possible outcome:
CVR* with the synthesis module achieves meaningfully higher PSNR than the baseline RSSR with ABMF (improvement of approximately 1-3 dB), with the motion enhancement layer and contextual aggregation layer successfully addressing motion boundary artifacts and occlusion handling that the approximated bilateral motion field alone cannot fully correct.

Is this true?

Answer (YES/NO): NO